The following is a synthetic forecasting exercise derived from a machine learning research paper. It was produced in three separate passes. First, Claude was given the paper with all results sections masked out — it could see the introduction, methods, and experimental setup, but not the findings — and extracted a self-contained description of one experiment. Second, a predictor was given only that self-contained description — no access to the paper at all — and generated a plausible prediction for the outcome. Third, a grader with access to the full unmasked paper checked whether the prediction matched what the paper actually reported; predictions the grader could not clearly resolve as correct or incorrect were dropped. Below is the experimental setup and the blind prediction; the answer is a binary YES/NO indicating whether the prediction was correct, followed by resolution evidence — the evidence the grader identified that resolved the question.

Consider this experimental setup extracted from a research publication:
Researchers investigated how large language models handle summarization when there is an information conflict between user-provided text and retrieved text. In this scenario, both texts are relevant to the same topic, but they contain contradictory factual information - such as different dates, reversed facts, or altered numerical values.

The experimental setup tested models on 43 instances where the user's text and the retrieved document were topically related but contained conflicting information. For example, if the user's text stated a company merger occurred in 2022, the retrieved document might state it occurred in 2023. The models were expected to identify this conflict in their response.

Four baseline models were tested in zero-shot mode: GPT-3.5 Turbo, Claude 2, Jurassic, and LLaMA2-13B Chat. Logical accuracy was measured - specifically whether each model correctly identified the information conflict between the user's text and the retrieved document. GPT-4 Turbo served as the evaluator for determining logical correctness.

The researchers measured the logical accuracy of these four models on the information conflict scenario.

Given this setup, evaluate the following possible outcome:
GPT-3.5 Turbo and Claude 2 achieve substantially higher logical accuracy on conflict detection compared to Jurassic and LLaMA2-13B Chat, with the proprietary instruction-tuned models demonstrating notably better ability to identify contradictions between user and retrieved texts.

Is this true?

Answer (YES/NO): NO